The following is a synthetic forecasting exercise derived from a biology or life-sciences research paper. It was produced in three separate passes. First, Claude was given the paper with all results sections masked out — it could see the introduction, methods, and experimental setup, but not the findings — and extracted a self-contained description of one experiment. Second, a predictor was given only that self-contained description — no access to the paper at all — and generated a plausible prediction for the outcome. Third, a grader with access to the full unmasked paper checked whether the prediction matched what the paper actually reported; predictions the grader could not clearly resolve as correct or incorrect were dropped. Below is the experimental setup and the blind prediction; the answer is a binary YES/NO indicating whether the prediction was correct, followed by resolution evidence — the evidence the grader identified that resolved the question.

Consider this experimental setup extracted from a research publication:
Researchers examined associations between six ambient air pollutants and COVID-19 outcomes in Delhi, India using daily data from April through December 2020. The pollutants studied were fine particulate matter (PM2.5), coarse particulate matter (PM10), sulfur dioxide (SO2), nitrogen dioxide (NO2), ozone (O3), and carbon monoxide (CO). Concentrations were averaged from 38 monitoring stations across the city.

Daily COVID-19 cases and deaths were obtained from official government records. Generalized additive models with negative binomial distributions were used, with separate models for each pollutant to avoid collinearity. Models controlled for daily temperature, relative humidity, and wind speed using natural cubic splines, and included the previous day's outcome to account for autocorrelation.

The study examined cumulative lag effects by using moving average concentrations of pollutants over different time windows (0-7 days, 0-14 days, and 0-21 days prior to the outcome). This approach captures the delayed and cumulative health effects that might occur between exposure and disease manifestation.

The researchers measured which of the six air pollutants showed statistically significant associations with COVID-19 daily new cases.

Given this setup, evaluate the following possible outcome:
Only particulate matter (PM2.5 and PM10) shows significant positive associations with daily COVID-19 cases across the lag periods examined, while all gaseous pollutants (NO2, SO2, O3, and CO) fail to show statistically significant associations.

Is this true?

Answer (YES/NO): NO